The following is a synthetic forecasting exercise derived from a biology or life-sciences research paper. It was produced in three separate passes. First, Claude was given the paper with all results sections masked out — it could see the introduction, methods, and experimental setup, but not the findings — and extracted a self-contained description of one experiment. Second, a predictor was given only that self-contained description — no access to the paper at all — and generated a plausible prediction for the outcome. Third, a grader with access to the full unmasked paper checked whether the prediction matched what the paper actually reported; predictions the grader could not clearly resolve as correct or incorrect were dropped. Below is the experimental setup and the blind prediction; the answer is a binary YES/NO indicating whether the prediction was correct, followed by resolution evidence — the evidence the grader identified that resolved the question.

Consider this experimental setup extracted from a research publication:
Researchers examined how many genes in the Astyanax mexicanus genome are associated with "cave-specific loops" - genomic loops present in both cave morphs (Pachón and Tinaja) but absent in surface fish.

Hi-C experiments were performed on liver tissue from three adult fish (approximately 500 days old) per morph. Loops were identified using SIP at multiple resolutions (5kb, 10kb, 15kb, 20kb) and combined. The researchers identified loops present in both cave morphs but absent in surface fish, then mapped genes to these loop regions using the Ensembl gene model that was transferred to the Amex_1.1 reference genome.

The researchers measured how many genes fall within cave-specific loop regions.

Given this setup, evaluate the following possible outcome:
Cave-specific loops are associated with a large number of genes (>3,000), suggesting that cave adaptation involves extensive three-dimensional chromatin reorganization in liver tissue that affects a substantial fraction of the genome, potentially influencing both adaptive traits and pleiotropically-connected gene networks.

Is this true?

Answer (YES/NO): NO